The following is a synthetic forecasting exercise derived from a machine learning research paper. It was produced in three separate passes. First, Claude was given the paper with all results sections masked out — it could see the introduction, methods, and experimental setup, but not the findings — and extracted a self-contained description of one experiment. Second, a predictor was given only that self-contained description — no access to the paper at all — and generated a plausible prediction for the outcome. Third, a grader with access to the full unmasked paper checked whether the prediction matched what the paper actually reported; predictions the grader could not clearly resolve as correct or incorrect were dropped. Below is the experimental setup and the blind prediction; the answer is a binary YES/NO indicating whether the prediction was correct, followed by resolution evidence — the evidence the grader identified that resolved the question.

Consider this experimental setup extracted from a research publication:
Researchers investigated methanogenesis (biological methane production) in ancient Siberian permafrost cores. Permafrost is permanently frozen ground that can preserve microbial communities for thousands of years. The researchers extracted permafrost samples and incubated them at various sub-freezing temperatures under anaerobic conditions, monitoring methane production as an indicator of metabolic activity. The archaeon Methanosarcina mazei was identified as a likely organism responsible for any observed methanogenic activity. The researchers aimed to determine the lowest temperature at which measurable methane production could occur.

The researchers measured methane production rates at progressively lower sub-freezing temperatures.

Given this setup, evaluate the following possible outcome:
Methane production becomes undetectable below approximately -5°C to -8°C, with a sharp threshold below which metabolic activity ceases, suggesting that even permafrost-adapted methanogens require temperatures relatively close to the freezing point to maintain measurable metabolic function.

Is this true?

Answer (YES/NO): NO